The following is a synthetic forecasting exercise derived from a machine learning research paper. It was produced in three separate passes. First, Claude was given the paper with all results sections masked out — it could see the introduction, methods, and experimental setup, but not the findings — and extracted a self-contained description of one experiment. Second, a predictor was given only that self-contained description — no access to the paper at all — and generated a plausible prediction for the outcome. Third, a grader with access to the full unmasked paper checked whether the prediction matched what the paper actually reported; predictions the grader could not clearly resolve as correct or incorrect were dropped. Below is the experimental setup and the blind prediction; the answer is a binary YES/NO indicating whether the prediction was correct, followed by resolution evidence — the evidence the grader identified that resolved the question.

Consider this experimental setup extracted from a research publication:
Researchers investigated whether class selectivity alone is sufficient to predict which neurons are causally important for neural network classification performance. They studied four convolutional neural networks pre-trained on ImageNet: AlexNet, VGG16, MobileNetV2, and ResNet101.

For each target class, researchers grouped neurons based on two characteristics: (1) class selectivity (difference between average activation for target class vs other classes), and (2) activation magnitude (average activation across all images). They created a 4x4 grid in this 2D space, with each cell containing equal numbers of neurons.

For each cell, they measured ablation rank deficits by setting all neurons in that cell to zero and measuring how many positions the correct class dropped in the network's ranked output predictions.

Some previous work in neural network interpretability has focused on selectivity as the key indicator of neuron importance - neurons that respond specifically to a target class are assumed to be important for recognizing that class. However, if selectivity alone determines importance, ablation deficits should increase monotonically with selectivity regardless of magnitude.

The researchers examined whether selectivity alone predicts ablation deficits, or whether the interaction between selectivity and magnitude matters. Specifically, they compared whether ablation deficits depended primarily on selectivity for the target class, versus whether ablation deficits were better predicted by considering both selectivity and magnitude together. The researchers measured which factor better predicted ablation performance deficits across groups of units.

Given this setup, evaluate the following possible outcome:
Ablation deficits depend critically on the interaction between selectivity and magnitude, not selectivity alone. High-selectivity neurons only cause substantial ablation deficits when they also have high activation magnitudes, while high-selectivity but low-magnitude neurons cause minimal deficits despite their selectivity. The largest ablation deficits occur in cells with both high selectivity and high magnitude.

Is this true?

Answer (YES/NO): YES